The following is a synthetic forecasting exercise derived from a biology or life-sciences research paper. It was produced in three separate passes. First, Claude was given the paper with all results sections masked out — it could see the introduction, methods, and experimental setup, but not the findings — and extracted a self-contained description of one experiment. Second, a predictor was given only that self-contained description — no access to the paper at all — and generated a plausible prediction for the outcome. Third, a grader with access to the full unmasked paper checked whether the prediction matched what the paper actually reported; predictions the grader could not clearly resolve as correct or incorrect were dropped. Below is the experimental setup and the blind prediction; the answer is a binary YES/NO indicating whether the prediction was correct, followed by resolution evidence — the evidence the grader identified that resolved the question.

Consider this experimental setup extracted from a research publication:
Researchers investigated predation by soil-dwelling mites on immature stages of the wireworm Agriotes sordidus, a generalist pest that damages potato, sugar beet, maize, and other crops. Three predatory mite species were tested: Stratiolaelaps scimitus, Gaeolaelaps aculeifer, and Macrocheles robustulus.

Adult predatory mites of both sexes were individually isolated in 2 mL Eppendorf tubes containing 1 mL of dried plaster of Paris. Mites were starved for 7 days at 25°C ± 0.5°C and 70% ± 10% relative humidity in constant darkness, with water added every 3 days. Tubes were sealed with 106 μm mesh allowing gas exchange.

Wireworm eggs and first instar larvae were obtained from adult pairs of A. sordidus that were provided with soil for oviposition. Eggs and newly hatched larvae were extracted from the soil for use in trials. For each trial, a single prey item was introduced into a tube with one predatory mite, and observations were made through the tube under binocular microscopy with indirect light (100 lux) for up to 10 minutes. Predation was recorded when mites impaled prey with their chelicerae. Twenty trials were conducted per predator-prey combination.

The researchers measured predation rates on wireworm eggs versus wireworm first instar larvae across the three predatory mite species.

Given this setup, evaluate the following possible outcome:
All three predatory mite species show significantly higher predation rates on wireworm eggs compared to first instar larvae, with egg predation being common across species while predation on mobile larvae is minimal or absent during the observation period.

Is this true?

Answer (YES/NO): NO